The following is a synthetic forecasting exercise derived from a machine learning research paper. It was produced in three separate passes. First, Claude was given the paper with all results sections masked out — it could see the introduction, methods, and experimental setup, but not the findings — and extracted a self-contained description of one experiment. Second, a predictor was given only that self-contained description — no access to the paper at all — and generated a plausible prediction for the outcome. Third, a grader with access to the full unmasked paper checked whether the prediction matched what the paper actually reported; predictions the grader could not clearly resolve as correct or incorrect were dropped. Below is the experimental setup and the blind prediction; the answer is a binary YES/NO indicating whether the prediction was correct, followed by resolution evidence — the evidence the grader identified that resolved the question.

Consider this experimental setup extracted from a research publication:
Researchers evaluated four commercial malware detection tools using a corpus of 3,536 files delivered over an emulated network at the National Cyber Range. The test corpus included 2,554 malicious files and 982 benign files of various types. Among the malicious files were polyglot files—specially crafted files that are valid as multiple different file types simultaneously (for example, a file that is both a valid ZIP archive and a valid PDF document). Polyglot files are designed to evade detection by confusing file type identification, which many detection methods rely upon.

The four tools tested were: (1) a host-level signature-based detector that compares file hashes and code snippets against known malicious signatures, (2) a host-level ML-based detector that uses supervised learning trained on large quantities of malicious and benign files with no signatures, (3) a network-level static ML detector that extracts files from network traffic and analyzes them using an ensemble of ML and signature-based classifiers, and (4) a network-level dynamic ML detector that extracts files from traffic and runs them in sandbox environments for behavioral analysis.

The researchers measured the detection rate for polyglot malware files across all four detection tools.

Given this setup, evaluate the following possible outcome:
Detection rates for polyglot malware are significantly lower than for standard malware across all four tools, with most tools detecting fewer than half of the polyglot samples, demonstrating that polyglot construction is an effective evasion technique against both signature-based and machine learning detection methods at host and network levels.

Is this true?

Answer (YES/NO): NO